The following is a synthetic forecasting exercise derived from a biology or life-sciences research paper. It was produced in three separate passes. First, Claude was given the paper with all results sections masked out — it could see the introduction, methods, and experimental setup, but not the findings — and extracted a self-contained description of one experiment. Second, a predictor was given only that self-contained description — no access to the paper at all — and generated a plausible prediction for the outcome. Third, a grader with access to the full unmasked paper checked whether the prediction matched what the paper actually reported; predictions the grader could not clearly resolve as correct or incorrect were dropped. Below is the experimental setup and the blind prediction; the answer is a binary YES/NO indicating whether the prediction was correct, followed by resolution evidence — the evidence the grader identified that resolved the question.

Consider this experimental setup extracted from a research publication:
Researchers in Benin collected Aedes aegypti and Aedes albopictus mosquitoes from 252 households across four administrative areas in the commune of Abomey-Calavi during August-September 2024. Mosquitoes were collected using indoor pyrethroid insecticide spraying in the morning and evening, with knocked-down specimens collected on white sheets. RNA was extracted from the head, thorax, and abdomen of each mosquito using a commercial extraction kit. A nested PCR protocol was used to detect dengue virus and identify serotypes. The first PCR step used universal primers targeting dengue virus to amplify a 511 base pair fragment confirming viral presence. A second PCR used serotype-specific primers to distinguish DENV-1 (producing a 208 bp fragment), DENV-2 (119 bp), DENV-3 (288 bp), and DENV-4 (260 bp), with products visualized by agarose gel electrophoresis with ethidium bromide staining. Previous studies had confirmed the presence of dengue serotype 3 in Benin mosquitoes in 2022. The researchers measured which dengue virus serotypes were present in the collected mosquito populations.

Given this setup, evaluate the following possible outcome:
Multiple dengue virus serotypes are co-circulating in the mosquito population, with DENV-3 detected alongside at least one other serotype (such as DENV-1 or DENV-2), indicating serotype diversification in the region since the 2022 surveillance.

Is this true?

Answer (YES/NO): YES